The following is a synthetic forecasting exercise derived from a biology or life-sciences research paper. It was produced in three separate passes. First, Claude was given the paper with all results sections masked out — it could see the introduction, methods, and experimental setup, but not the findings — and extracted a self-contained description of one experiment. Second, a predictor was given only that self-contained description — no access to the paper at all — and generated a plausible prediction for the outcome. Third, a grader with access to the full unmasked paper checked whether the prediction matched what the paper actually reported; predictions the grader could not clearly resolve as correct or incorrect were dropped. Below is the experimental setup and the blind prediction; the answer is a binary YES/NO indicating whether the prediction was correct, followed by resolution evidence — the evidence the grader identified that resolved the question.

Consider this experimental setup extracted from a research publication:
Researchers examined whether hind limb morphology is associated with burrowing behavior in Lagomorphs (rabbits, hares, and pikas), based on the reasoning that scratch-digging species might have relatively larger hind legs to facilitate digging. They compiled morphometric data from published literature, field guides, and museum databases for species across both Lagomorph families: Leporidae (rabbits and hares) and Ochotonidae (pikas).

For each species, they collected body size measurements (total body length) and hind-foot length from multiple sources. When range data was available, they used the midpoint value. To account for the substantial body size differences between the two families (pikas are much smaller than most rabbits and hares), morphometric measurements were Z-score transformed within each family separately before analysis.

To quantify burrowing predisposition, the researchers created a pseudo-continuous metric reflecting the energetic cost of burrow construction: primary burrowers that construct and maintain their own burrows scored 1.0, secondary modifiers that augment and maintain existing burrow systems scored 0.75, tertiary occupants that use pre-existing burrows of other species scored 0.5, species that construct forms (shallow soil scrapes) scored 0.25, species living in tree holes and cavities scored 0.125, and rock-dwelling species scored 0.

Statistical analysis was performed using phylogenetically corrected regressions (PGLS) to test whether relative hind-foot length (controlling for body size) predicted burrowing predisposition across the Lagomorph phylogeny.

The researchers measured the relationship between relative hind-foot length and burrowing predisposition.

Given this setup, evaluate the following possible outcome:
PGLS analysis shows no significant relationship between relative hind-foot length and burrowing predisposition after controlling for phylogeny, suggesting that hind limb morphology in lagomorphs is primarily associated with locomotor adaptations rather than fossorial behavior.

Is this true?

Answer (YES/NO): YES